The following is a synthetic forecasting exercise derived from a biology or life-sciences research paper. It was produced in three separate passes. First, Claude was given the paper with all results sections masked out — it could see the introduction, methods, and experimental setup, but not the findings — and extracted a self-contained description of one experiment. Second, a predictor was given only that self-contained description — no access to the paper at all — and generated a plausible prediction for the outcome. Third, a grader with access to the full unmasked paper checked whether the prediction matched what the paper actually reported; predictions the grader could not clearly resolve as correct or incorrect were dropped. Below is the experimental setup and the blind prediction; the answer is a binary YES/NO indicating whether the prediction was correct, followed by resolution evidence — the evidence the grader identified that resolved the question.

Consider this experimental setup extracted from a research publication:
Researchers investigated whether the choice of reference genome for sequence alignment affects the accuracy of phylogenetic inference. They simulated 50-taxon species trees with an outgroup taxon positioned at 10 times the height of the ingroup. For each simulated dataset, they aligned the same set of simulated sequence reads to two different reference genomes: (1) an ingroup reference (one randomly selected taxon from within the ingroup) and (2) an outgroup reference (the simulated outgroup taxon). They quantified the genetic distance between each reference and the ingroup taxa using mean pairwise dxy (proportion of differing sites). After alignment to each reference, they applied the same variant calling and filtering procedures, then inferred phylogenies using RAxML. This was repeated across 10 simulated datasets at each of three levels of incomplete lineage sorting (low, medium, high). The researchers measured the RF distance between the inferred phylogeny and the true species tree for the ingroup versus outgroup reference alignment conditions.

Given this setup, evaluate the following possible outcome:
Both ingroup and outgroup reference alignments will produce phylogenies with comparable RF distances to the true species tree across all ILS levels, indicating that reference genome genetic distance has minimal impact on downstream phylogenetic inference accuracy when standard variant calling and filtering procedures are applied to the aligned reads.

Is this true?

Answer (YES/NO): NO